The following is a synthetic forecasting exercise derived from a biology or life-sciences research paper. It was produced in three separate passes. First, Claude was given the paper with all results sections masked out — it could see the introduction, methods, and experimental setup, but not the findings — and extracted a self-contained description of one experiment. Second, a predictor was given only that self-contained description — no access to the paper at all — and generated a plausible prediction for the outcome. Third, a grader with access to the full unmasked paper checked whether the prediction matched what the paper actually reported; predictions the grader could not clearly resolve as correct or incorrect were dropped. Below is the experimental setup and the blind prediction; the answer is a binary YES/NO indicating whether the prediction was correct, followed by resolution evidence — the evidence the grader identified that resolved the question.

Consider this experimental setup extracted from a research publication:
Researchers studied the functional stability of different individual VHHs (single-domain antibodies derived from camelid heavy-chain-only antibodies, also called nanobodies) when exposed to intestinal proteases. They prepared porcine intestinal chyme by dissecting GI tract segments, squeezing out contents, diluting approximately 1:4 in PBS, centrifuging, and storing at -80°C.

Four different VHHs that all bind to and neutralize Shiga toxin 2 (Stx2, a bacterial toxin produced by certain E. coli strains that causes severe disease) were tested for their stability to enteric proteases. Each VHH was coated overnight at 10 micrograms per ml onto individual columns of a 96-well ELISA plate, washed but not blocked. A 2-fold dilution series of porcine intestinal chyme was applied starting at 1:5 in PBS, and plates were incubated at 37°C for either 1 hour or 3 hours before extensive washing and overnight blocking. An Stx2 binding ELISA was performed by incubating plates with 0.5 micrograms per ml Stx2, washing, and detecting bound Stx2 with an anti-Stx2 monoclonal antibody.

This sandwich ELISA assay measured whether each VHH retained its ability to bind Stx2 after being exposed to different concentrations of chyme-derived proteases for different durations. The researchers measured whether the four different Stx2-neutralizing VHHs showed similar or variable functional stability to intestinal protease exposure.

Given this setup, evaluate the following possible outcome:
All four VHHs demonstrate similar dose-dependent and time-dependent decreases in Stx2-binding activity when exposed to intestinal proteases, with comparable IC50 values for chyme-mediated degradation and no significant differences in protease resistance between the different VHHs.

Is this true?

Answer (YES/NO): NO